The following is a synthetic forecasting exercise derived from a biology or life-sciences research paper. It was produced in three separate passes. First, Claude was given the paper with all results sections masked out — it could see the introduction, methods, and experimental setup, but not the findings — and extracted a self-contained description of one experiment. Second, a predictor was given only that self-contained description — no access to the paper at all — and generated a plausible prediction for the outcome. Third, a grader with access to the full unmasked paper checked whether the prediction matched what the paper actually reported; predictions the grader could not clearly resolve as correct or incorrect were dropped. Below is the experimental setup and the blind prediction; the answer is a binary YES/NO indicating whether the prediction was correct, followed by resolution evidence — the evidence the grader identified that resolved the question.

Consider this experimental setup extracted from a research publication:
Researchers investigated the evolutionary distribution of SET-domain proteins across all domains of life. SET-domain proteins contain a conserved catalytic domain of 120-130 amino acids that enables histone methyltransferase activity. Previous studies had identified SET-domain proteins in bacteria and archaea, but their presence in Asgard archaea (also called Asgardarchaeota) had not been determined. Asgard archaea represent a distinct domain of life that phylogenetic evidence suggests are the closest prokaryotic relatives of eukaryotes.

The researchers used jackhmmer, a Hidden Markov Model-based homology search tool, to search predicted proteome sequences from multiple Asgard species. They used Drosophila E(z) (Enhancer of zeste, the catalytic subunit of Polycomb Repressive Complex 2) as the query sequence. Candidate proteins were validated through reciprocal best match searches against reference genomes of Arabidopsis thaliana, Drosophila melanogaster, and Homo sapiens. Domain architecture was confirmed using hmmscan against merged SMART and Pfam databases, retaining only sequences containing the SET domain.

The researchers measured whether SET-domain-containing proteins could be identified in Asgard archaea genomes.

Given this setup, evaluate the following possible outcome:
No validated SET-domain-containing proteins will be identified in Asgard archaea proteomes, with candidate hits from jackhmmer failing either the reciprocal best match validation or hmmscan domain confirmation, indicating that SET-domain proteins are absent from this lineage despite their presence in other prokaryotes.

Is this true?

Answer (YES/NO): NO